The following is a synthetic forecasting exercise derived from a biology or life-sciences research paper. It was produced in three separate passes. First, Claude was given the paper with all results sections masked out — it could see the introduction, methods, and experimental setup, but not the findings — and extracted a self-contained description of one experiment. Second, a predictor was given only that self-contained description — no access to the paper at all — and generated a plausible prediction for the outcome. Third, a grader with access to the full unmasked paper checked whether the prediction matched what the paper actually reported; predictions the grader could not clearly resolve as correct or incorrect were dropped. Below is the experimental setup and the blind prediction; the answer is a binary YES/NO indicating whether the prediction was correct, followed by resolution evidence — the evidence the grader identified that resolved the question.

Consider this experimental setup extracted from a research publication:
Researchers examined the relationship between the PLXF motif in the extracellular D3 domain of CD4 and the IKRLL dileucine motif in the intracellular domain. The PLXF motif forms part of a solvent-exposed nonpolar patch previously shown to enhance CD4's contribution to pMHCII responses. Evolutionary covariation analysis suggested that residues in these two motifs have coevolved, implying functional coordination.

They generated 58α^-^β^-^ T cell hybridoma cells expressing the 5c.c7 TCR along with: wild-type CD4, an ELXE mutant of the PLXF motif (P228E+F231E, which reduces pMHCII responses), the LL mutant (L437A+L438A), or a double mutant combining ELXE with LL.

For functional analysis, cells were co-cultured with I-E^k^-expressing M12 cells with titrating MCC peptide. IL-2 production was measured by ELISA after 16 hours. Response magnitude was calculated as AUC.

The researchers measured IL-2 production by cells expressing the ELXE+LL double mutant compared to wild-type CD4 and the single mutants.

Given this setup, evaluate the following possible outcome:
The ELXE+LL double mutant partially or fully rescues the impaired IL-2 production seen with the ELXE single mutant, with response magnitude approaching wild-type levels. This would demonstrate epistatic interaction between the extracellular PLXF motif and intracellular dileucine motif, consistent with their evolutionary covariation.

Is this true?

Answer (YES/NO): YES